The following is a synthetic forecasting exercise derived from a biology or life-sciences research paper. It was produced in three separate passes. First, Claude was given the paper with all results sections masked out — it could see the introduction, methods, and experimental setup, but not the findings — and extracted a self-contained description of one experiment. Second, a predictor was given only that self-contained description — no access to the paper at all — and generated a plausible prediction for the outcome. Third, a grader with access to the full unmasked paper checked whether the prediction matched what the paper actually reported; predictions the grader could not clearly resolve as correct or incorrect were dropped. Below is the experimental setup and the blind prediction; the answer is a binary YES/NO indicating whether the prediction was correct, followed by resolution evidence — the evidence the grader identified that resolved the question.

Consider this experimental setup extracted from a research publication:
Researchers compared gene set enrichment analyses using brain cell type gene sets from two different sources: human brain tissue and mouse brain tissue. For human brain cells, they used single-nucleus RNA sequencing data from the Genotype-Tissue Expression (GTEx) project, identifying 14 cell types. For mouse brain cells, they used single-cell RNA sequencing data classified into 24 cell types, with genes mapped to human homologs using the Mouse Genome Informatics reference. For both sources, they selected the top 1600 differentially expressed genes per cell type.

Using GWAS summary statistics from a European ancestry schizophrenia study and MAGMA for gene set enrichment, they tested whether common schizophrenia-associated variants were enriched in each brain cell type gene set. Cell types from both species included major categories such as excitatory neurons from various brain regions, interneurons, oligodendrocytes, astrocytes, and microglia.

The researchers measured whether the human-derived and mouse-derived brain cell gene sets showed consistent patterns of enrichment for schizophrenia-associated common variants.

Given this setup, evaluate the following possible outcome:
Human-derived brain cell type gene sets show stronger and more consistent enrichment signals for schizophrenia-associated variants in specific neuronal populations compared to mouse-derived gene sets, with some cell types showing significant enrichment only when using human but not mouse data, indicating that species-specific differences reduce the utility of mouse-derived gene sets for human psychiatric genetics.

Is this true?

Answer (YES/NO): NO